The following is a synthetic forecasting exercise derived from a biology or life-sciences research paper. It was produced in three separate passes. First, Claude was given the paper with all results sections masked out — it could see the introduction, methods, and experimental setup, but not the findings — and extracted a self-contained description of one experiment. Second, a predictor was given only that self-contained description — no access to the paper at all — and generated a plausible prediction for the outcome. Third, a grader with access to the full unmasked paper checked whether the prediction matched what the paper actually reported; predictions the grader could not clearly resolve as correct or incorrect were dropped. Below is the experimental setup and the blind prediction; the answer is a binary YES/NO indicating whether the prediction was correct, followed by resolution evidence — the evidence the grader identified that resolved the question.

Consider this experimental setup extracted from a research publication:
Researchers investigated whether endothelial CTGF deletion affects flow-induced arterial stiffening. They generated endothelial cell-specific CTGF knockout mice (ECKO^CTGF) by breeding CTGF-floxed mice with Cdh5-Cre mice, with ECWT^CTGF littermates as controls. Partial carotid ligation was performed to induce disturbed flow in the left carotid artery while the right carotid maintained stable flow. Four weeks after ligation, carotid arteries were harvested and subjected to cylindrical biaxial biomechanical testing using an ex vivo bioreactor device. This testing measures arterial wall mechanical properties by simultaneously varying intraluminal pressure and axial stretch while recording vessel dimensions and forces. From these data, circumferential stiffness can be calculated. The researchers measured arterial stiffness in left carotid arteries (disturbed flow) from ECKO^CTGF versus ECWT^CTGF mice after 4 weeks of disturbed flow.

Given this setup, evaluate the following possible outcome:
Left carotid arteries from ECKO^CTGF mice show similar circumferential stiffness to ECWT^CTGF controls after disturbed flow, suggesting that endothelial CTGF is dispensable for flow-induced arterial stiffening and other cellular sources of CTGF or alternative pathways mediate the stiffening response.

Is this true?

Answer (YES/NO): NO